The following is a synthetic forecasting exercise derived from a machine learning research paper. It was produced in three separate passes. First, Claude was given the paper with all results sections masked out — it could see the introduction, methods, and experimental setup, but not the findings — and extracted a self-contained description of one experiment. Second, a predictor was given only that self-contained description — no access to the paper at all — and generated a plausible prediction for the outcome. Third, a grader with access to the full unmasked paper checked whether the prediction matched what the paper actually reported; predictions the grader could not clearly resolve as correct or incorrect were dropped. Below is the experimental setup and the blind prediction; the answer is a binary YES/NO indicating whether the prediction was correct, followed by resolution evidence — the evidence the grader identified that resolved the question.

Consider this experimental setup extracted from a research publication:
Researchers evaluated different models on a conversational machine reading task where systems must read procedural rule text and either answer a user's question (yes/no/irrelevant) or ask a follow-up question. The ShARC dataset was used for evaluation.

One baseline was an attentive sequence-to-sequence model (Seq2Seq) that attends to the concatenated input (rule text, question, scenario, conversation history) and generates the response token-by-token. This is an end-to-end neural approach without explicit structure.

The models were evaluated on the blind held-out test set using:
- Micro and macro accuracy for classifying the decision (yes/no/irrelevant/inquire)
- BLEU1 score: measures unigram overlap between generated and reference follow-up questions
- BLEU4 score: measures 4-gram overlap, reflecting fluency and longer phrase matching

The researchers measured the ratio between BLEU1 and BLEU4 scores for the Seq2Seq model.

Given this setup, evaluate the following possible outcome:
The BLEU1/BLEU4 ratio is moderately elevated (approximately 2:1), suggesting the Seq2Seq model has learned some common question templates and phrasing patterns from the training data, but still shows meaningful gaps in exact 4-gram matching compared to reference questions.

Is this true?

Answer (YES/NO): NO